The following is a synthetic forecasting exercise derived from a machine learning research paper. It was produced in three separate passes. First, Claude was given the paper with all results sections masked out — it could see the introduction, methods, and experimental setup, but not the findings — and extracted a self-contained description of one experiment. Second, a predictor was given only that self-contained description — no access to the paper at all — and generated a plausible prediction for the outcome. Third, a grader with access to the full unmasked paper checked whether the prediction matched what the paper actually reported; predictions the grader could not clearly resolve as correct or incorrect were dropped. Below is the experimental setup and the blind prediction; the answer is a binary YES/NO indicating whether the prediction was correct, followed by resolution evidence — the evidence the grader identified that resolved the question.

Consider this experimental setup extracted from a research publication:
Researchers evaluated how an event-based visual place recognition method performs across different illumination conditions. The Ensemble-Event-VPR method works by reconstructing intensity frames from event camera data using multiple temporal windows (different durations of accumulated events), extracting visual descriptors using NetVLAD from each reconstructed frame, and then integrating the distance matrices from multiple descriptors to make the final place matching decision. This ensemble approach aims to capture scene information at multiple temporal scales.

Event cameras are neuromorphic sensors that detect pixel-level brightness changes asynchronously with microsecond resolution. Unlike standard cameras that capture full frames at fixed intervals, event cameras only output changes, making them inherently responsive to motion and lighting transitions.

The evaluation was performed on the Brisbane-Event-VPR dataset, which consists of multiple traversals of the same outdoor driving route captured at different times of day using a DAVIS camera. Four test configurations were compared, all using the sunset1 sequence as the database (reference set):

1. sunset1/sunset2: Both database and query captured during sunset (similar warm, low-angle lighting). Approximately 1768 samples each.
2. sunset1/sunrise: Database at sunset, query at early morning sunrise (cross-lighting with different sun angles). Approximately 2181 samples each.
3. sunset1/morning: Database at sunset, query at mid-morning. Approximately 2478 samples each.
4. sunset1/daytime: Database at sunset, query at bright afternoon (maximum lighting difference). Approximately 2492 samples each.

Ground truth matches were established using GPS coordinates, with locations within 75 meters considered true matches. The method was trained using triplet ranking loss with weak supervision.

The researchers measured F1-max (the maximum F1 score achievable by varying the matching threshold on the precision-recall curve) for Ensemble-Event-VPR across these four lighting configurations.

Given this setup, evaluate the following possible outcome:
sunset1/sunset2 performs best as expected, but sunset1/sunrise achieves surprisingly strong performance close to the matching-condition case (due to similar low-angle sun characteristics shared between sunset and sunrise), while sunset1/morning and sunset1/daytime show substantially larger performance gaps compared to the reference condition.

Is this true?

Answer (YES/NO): NO